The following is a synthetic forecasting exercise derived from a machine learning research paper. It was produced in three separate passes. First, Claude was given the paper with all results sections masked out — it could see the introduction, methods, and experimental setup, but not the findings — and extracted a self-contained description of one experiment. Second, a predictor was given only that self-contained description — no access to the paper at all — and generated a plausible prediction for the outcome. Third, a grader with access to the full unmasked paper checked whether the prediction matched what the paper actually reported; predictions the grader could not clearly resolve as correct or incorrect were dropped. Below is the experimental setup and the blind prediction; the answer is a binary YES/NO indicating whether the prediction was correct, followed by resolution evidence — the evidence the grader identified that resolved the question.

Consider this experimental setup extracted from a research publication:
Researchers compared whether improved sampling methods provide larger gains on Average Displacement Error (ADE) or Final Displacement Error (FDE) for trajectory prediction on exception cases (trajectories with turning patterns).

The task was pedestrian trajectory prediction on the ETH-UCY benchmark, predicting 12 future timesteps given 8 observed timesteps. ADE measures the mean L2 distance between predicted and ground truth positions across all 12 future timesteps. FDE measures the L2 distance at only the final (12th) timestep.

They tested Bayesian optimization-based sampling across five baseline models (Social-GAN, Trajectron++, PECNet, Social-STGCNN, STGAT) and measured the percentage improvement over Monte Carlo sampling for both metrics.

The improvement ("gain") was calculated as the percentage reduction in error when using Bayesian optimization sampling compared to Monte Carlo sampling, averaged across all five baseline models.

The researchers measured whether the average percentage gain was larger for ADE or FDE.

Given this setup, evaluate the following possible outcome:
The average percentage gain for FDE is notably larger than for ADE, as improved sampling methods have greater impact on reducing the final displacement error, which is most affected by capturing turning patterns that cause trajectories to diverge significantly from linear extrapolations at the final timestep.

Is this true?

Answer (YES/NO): YES